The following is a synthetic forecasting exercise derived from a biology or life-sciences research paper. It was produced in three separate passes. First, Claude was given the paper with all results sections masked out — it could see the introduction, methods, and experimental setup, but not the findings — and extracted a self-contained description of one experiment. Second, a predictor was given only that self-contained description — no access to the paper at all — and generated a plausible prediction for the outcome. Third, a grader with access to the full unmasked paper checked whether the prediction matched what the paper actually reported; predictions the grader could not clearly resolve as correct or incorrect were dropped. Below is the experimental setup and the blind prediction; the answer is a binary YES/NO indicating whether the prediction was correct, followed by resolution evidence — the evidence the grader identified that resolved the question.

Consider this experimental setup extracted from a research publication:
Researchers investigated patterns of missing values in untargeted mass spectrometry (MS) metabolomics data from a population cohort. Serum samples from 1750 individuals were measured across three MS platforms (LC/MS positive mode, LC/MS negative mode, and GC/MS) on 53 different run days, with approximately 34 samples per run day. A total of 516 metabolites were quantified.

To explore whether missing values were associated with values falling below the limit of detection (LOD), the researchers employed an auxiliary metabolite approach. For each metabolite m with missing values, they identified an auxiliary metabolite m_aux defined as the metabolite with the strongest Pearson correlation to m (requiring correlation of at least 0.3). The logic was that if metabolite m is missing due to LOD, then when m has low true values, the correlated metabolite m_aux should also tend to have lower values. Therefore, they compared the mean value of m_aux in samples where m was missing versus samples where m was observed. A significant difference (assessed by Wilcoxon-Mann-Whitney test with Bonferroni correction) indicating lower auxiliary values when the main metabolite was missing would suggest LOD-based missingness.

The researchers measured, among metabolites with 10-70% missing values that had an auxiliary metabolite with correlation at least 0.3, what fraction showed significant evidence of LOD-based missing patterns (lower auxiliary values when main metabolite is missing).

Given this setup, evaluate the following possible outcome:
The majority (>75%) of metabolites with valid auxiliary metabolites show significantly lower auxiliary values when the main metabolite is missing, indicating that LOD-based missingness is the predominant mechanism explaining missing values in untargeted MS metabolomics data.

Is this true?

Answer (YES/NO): NO